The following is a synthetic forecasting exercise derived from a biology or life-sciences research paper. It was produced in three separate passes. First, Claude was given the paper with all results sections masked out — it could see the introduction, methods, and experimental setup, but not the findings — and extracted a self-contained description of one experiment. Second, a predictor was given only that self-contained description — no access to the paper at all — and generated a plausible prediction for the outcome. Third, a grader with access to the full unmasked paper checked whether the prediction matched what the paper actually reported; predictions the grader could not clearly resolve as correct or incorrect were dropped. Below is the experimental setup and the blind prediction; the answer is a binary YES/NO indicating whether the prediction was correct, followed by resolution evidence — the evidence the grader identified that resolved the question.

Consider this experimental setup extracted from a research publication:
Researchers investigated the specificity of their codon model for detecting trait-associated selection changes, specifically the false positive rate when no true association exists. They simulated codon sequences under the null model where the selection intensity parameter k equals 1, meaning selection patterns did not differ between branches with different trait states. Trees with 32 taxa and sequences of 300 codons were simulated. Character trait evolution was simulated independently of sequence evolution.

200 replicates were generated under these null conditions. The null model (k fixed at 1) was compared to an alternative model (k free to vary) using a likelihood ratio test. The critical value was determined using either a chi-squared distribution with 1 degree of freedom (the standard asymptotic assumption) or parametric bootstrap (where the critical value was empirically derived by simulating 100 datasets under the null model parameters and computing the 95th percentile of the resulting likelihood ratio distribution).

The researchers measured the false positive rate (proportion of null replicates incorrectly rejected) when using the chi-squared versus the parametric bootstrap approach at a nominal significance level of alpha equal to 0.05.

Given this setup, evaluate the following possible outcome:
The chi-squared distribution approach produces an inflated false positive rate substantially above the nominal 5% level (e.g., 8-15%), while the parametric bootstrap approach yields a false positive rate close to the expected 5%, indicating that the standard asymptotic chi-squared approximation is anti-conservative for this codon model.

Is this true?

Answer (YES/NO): NO